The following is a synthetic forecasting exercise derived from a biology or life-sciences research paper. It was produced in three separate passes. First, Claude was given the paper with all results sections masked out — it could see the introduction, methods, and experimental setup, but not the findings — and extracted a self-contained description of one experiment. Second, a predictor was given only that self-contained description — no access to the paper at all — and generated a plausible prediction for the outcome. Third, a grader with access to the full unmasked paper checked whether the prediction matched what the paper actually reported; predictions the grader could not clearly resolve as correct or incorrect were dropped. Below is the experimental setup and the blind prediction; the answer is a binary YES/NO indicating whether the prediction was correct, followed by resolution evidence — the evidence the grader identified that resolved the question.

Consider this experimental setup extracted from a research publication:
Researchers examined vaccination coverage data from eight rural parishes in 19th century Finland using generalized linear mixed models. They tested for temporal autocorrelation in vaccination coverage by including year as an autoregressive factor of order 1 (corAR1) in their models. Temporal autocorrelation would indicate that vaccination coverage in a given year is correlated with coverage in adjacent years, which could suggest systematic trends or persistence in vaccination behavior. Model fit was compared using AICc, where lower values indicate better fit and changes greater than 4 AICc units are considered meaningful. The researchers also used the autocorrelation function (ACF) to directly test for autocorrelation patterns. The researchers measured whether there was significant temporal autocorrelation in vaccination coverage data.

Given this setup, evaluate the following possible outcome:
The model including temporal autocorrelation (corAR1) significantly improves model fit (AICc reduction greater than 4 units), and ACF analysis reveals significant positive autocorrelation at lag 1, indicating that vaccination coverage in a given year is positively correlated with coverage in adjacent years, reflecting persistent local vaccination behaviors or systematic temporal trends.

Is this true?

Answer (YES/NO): NO